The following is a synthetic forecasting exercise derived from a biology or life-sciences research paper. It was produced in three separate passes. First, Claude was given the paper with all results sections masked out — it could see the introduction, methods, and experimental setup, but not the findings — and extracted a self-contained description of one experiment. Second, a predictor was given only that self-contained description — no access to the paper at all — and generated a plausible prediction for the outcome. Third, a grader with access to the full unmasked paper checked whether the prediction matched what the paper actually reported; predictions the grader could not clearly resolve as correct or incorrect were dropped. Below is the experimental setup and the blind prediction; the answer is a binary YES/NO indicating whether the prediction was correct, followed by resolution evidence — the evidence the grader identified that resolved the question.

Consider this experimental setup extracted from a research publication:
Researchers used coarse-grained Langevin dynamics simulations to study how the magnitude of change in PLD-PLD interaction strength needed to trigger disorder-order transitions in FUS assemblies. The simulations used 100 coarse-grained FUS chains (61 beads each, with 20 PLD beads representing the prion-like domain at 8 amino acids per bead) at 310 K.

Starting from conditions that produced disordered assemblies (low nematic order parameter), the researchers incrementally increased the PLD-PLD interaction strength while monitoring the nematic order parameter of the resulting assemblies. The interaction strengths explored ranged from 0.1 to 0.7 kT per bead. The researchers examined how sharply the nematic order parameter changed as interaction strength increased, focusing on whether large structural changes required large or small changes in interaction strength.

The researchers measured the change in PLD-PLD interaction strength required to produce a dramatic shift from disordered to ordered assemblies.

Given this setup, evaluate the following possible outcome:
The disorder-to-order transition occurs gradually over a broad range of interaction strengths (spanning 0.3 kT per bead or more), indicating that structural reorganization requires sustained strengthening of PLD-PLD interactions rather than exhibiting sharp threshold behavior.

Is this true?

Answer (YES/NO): NO